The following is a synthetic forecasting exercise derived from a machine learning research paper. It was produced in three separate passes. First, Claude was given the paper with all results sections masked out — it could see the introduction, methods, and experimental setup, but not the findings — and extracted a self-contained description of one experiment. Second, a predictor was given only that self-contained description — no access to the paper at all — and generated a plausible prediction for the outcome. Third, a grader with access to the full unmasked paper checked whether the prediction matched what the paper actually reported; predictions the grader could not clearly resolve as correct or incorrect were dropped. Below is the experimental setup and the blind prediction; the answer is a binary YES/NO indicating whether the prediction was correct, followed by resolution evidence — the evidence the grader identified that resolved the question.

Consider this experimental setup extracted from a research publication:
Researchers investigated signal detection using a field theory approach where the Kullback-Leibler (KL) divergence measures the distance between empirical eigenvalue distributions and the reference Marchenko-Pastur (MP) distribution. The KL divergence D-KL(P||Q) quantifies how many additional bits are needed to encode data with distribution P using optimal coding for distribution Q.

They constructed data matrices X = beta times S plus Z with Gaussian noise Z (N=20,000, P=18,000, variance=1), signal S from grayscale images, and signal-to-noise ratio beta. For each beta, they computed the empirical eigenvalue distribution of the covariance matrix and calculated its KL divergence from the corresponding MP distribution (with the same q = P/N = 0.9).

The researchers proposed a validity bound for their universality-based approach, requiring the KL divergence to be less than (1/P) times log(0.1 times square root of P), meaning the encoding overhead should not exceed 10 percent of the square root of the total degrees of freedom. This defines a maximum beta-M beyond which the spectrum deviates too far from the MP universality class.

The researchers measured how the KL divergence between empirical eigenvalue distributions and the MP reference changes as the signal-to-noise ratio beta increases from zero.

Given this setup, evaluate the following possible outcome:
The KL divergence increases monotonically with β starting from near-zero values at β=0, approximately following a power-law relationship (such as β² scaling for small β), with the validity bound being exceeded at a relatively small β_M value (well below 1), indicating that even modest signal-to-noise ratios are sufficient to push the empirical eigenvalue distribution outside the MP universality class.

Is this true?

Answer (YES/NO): NO